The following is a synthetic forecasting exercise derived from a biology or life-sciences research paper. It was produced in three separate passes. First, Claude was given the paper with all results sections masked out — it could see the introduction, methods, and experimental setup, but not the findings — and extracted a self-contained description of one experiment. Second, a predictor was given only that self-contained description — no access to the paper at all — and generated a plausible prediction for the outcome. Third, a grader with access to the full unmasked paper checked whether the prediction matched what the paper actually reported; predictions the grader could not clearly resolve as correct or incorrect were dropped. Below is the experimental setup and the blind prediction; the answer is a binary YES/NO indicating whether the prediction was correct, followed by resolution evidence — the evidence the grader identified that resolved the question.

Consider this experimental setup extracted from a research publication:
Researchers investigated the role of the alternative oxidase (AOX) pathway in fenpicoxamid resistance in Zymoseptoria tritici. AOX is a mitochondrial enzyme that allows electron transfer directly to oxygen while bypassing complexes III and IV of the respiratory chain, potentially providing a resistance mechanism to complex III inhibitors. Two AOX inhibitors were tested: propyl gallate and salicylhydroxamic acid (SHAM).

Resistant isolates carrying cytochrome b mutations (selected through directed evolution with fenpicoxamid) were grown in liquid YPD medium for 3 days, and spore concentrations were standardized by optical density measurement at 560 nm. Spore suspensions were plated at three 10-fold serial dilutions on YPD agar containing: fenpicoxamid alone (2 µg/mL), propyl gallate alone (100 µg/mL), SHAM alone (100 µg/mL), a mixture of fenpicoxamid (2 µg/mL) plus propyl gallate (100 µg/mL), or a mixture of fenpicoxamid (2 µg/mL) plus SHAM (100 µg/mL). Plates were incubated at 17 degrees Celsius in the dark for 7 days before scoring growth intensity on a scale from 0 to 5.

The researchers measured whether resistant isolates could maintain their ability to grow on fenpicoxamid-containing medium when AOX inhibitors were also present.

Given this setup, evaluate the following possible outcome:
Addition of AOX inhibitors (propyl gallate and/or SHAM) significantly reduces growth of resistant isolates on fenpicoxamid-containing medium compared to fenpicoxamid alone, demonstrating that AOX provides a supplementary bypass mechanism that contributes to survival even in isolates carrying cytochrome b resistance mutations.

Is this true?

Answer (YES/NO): NO